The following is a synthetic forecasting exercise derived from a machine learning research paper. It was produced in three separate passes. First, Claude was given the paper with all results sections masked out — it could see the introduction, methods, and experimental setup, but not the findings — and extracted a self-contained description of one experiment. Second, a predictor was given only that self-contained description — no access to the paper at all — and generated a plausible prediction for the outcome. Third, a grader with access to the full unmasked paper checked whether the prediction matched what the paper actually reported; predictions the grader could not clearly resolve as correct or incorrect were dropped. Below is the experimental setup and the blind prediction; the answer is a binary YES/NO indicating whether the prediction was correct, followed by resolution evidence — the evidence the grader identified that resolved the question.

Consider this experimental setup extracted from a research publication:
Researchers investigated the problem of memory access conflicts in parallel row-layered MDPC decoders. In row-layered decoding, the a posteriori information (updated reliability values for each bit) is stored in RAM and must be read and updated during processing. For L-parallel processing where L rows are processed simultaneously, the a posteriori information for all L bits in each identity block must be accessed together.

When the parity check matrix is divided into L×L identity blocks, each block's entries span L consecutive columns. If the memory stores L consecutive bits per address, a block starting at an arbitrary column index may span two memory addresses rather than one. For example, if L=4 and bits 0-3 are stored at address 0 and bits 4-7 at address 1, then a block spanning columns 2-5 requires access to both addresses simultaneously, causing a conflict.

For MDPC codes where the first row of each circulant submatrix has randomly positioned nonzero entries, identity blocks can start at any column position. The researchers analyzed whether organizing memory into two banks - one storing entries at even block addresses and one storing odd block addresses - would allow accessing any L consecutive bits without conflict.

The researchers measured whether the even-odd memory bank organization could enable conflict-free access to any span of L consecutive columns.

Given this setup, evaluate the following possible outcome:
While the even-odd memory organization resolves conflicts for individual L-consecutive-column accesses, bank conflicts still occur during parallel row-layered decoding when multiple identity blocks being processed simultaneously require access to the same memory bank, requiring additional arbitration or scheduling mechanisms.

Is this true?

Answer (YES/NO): NO